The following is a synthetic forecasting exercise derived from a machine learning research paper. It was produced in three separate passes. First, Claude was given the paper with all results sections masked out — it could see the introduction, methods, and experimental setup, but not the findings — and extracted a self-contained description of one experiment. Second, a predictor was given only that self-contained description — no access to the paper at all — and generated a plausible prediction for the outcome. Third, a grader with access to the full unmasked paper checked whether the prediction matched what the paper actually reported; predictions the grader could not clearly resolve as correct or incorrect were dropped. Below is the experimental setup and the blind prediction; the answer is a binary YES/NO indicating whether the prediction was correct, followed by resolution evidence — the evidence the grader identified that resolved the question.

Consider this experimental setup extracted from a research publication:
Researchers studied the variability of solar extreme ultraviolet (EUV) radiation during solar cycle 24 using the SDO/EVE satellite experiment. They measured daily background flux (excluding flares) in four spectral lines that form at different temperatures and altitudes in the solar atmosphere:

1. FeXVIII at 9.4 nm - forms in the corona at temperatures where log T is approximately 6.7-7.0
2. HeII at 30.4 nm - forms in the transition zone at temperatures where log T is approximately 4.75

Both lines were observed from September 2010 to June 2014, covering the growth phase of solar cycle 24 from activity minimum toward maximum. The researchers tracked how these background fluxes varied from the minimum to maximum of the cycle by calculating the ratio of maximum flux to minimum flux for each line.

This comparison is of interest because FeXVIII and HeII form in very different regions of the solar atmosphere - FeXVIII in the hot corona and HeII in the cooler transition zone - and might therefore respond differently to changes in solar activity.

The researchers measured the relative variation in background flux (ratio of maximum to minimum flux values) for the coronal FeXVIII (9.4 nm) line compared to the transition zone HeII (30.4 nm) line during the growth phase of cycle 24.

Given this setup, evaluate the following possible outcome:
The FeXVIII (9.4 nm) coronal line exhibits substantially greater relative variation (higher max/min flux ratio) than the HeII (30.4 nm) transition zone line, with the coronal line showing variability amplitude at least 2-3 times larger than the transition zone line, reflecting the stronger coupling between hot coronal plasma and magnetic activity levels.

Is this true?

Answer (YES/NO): YES